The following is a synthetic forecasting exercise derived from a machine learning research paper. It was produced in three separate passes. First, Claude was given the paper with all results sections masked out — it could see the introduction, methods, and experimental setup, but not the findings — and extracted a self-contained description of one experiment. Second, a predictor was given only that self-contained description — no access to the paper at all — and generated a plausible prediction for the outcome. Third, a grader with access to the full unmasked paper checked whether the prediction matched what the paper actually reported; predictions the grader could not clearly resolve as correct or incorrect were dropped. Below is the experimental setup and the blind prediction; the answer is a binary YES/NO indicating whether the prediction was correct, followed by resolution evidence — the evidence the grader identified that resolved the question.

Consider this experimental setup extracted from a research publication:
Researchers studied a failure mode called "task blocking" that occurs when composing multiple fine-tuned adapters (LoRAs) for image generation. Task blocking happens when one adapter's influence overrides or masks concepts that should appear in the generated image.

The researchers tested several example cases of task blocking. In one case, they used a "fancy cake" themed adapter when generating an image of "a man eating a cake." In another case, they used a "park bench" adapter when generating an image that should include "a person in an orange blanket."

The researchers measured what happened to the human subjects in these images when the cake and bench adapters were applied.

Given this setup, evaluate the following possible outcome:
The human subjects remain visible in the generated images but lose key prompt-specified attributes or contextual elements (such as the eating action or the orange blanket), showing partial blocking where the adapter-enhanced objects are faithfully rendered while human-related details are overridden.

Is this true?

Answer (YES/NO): NO